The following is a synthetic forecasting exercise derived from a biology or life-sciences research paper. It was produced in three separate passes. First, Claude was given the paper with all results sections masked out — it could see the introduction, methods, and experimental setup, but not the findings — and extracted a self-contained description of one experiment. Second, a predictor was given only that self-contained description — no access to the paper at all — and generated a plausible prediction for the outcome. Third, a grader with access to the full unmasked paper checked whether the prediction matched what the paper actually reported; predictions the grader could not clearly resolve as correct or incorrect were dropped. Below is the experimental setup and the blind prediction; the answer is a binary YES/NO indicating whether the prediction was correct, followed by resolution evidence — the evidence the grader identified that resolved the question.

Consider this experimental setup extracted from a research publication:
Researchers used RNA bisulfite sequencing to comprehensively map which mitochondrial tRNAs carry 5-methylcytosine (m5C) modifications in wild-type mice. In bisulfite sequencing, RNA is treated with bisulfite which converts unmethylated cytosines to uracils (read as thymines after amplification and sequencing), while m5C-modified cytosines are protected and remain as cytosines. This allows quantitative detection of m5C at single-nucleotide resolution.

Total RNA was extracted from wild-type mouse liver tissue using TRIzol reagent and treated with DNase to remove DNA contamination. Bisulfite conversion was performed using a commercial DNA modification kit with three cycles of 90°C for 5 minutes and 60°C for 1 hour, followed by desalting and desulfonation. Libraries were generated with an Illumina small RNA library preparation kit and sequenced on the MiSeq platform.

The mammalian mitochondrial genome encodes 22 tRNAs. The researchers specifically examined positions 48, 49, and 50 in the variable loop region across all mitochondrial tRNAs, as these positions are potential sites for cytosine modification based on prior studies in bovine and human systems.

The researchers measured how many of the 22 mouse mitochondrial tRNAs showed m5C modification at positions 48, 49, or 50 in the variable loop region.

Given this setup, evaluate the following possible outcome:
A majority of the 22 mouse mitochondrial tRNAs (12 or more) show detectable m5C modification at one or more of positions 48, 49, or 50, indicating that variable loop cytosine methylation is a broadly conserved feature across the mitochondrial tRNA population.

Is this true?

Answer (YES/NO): NO